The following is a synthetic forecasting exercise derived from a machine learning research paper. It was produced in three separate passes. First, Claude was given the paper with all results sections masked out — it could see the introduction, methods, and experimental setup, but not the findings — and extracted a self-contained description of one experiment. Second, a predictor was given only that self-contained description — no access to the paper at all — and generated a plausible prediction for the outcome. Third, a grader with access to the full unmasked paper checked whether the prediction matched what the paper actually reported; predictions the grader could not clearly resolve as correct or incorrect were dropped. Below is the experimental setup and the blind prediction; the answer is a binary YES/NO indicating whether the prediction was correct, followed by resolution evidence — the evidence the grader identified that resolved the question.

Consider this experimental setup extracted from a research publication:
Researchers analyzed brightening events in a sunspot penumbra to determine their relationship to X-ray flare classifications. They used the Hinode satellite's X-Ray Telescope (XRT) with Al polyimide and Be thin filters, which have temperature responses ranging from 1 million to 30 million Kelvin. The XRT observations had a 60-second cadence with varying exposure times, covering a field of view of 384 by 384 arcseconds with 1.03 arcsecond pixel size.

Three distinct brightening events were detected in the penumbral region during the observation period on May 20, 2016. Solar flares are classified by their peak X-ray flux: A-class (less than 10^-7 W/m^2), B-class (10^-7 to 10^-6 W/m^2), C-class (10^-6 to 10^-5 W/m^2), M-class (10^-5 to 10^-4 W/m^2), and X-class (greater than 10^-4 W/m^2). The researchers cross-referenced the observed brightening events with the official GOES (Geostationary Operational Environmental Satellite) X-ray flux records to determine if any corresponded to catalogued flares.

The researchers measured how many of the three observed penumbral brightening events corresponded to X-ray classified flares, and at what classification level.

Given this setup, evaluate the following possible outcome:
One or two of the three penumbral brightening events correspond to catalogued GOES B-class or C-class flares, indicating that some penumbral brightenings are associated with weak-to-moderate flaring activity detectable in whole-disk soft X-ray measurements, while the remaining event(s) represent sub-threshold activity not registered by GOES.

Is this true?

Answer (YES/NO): YES